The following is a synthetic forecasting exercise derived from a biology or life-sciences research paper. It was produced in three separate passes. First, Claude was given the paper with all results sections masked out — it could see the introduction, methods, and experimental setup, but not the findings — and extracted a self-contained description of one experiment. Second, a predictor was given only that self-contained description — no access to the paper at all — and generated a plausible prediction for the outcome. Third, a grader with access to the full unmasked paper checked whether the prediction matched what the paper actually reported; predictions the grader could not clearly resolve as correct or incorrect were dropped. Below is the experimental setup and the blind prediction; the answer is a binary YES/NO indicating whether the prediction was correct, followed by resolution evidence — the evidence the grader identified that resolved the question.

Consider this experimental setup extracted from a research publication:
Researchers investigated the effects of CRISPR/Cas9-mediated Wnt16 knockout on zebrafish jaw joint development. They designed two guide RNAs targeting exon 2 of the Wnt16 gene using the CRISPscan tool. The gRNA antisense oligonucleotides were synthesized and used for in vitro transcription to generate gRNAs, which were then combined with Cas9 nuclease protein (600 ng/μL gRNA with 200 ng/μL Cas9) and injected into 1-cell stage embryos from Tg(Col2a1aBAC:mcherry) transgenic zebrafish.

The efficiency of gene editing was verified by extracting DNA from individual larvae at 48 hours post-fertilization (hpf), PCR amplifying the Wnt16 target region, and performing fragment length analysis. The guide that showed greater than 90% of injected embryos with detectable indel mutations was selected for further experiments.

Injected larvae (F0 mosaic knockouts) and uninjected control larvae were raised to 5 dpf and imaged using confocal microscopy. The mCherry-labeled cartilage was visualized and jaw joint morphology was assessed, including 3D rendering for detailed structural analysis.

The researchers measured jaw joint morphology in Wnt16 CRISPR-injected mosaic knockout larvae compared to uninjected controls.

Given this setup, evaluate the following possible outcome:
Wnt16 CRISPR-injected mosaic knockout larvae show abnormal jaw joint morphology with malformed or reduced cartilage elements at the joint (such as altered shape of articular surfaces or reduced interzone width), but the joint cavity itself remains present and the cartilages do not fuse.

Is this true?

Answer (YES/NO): YES